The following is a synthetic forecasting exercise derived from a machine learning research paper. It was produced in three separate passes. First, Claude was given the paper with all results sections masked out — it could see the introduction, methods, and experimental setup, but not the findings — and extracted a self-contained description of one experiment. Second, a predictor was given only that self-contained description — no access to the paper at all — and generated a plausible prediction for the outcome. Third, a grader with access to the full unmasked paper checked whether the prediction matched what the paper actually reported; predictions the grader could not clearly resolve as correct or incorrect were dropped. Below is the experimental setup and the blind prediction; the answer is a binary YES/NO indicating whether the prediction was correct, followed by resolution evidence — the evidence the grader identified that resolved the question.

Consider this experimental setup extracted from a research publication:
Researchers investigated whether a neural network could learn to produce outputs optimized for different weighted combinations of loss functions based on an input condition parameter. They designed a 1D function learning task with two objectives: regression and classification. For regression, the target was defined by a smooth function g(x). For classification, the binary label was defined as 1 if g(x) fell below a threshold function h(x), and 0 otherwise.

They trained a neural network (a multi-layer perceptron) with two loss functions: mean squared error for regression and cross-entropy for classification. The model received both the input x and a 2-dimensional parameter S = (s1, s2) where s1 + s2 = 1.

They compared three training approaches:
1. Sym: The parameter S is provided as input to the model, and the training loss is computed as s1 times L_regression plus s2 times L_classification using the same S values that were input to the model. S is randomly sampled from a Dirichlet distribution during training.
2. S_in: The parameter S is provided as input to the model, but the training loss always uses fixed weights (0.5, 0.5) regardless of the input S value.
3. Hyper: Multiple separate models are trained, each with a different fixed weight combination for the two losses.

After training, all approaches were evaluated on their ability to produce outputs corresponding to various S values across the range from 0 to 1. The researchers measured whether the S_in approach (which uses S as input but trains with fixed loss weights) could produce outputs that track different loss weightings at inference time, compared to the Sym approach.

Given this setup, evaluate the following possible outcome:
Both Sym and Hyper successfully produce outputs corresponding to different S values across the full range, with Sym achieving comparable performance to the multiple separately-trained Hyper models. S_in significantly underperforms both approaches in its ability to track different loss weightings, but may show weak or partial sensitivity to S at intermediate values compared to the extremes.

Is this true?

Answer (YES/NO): NO